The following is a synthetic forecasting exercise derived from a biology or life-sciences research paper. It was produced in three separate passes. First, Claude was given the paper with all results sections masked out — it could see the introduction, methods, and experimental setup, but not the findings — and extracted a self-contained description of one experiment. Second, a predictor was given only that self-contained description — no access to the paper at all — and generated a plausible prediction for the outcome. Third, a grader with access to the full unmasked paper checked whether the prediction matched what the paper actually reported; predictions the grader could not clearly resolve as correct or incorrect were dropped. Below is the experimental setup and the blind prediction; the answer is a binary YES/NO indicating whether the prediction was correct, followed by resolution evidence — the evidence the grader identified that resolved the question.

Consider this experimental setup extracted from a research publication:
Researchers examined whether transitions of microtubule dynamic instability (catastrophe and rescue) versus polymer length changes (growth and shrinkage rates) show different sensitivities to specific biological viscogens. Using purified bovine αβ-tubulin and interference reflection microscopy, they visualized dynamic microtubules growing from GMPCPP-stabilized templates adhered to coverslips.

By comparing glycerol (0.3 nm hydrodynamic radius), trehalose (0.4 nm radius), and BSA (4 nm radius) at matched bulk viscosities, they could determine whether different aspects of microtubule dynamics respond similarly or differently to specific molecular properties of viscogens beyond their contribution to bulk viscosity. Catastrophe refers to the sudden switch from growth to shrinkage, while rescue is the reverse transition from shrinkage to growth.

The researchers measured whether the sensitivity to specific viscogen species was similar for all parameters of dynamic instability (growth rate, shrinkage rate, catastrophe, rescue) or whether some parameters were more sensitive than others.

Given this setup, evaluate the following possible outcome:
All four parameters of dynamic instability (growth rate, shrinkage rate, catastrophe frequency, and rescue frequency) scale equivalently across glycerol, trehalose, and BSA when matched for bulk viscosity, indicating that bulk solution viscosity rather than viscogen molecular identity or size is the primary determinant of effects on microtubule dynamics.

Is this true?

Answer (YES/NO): NO